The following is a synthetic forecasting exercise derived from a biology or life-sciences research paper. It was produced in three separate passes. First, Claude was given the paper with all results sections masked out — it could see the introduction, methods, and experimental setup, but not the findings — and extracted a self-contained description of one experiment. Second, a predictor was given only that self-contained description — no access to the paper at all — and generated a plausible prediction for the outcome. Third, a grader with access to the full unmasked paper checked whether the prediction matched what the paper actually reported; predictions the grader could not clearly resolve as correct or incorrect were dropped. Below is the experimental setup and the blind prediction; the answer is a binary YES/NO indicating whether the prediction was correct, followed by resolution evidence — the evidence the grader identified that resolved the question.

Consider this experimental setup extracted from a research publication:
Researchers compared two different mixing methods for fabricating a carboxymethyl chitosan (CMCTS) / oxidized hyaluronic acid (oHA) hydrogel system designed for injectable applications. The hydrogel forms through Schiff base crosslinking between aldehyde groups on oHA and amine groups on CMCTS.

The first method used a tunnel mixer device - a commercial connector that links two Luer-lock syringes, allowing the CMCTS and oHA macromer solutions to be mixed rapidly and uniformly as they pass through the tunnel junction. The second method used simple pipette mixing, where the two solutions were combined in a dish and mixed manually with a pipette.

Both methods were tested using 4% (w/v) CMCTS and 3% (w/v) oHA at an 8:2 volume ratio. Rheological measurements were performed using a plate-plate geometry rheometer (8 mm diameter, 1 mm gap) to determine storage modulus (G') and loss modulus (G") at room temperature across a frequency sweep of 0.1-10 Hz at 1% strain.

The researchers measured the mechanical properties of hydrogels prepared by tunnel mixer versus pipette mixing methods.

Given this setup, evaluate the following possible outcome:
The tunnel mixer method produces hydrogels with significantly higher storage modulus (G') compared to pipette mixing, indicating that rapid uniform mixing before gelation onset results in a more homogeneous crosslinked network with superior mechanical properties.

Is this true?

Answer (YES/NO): NO